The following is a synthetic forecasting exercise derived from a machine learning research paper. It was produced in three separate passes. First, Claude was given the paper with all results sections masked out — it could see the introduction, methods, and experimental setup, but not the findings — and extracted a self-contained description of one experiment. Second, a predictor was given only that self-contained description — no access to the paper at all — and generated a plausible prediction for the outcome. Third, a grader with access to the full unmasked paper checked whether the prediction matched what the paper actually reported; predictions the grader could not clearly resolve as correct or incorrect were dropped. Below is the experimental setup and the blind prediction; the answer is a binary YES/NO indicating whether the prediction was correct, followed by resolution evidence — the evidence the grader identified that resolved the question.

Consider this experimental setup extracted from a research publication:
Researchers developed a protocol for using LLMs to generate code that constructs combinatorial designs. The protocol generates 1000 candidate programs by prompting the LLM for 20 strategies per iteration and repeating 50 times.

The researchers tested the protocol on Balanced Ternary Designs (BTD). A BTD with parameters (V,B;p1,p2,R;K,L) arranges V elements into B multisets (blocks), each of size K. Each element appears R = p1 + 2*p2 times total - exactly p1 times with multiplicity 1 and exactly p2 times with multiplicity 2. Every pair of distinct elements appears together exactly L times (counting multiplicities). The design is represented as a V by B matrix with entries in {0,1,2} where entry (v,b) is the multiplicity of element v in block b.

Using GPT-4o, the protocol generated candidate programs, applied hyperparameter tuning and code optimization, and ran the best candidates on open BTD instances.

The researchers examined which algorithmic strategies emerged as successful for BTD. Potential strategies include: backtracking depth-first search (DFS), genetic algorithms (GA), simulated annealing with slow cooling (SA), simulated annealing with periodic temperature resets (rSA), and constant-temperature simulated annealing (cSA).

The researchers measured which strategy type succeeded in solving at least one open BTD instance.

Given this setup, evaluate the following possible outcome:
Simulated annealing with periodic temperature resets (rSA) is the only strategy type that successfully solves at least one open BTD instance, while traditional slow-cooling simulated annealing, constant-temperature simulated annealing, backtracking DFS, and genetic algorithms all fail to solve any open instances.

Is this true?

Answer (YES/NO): NO